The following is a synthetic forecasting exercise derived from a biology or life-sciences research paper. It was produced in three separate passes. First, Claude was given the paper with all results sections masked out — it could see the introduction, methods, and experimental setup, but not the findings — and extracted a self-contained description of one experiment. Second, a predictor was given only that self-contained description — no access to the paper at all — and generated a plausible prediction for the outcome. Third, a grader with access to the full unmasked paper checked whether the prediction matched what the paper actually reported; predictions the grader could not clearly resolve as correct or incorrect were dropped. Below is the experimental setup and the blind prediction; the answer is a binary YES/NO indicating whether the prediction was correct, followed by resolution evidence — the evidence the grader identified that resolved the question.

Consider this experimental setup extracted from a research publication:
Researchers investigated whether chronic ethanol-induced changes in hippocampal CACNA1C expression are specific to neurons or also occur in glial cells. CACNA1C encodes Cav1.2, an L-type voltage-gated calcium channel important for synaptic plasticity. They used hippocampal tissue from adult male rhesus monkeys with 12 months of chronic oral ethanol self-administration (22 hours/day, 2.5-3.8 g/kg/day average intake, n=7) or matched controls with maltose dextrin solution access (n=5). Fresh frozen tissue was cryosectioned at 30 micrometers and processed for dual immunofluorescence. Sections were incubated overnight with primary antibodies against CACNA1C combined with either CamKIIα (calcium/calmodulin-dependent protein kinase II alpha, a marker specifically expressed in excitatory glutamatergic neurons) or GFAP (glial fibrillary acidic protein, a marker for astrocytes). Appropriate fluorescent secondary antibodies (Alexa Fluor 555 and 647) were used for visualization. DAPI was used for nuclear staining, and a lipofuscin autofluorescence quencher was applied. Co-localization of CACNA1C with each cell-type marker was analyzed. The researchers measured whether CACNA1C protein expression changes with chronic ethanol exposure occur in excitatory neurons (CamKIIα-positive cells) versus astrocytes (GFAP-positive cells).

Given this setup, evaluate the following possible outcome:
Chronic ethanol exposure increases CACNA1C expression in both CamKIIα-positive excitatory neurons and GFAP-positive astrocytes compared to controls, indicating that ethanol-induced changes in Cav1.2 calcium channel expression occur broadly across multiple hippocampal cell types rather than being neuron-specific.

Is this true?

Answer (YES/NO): YES